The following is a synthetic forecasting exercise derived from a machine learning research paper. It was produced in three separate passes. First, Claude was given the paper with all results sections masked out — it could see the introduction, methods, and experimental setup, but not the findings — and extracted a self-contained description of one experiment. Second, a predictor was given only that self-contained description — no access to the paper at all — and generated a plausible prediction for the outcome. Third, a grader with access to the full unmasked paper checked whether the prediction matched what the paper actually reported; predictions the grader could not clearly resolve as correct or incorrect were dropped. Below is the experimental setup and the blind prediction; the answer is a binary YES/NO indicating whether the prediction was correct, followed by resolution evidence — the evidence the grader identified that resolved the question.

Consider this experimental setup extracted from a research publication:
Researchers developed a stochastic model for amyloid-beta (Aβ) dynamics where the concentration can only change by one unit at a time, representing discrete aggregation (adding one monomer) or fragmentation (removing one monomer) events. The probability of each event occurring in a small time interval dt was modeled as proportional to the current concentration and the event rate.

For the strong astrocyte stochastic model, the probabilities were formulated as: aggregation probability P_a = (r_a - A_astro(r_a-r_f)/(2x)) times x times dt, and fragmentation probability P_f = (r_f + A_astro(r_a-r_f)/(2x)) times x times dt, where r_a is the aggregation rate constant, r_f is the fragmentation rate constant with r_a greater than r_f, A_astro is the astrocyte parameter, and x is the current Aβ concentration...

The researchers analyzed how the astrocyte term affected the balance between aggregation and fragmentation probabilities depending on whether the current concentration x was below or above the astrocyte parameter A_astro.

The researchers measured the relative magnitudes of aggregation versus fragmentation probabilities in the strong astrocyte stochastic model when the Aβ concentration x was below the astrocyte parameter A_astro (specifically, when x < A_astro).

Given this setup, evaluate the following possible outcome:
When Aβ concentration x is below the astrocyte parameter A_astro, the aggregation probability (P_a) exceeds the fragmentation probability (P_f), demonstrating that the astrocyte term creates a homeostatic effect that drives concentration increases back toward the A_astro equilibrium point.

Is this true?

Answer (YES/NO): NO